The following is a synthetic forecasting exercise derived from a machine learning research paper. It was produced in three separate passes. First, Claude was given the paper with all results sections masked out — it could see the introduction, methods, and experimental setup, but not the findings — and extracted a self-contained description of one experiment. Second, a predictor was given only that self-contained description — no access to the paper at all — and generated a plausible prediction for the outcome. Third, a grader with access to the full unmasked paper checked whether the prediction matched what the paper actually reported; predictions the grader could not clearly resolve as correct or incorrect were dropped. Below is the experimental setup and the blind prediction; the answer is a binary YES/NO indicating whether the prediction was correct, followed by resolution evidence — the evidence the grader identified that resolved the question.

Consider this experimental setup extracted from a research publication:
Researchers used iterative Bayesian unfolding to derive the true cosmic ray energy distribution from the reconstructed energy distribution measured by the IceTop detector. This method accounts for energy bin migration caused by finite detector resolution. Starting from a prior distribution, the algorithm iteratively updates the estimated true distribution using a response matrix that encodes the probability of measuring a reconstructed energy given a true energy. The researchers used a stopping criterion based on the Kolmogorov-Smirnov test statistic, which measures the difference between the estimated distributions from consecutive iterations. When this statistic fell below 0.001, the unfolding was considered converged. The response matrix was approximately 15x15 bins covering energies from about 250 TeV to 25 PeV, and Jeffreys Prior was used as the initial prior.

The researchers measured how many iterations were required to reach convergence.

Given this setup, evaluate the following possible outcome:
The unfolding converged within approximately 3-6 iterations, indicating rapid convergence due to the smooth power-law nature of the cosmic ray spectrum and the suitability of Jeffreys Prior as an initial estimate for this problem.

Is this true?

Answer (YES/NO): NO